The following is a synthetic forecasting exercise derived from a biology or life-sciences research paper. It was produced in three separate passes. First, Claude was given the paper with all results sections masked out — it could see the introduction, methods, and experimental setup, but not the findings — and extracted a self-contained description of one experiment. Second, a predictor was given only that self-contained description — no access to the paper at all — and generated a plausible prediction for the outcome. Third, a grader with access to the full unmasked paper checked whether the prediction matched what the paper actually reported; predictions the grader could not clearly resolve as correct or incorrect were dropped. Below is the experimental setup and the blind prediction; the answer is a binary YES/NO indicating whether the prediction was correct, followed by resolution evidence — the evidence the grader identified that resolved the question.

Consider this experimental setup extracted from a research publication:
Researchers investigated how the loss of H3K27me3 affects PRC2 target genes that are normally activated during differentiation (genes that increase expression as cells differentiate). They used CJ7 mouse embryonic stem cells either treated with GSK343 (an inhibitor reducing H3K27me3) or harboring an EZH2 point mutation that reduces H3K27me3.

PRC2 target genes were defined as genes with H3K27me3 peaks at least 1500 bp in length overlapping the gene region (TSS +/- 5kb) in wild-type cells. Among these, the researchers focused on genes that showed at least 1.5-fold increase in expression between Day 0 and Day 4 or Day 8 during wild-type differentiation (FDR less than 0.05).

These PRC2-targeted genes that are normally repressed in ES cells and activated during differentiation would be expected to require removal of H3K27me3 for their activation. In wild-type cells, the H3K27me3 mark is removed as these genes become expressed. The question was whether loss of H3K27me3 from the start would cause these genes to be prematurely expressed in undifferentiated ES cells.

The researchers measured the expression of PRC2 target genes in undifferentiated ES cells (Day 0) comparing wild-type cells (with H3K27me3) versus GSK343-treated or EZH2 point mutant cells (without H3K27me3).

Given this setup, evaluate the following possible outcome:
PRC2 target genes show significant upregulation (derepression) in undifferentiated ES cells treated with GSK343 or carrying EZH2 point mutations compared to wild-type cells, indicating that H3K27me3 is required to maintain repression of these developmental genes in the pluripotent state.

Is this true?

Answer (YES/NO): NO